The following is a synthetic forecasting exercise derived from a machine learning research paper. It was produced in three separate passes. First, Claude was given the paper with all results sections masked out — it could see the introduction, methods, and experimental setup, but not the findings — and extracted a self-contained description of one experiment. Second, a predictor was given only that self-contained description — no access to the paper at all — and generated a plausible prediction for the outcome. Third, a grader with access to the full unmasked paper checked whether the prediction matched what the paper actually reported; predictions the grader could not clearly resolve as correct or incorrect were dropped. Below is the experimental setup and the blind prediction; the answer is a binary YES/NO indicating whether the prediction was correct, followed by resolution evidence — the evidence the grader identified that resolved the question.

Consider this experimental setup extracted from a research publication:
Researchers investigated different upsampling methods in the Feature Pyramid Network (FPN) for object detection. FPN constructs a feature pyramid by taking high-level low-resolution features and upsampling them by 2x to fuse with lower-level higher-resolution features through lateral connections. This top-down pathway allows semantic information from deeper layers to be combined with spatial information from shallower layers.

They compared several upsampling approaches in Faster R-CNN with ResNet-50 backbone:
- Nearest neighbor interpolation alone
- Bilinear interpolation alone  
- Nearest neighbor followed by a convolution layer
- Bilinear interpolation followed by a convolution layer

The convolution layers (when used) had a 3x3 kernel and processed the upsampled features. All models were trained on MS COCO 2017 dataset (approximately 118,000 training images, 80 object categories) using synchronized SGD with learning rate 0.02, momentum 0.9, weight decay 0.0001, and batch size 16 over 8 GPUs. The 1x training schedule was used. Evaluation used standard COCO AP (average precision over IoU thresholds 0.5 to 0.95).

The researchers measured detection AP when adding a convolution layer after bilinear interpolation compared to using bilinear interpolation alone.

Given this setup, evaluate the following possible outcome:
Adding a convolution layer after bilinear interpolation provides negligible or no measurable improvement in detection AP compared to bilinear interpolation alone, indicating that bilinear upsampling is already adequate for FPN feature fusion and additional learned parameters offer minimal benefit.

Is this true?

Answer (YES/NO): YES